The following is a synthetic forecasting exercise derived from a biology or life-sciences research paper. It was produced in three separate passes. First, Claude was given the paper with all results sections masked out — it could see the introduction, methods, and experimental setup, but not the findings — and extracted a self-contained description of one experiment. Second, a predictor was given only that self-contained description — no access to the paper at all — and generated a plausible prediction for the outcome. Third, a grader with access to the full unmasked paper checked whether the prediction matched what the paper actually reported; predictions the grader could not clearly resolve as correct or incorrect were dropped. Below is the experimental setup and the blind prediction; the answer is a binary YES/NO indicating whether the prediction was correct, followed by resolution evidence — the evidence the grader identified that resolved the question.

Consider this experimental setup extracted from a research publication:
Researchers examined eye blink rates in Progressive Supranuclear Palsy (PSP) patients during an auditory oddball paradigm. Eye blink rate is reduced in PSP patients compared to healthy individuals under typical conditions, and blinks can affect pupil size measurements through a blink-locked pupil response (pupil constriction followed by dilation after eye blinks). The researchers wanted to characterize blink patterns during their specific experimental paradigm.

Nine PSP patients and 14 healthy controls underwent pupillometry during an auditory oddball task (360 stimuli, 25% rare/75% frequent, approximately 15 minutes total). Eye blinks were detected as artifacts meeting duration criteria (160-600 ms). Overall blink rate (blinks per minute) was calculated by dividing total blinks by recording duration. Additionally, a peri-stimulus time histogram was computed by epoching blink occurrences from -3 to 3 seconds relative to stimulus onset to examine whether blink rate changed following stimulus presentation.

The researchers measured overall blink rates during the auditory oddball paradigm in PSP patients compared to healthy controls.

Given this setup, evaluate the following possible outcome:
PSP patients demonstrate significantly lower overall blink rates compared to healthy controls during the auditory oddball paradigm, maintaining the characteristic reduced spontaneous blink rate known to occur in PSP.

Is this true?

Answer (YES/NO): YES